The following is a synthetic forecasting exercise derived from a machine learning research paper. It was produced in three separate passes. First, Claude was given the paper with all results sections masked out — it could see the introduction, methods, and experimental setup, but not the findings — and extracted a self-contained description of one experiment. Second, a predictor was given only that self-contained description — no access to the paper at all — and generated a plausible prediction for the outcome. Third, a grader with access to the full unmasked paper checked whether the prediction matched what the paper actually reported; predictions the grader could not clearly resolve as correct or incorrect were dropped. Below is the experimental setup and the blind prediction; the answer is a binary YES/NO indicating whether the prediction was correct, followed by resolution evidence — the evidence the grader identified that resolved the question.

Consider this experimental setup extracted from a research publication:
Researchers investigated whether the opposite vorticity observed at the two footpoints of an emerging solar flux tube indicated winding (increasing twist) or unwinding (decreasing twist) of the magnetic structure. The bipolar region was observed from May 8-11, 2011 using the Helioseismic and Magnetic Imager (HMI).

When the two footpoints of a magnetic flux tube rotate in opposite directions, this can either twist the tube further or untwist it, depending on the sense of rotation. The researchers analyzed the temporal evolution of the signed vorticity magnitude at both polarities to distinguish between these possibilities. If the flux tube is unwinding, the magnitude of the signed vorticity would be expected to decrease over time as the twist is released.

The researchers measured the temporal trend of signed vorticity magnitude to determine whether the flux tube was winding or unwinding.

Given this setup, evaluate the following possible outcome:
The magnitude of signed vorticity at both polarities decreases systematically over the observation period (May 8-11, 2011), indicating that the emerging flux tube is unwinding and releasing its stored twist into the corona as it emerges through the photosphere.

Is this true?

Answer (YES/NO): YES